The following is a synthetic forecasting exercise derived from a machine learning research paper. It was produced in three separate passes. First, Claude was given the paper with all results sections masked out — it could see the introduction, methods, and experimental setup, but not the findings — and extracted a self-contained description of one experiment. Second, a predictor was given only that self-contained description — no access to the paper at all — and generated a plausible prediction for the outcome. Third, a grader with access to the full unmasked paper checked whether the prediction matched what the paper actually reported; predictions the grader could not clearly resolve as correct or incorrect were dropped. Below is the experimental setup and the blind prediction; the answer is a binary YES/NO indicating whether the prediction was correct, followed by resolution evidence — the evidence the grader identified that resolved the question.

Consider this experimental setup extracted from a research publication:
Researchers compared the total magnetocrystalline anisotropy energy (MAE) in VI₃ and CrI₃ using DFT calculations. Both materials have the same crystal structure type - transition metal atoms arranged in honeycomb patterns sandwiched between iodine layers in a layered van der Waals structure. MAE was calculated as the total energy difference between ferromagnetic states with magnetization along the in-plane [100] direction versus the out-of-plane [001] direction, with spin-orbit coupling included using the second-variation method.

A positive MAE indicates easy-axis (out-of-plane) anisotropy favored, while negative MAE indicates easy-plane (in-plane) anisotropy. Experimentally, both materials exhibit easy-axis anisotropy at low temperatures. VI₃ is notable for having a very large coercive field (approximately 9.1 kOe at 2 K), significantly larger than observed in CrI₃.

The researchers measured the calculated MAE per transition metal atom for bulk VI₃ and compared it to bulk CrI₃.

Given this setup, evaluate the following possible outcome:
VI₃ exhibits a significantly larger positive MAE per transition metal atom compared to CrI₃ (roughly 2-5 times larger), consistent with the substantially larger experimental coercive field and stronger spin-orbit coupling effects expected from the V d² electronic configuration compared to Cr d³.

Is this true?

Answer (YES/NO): NO